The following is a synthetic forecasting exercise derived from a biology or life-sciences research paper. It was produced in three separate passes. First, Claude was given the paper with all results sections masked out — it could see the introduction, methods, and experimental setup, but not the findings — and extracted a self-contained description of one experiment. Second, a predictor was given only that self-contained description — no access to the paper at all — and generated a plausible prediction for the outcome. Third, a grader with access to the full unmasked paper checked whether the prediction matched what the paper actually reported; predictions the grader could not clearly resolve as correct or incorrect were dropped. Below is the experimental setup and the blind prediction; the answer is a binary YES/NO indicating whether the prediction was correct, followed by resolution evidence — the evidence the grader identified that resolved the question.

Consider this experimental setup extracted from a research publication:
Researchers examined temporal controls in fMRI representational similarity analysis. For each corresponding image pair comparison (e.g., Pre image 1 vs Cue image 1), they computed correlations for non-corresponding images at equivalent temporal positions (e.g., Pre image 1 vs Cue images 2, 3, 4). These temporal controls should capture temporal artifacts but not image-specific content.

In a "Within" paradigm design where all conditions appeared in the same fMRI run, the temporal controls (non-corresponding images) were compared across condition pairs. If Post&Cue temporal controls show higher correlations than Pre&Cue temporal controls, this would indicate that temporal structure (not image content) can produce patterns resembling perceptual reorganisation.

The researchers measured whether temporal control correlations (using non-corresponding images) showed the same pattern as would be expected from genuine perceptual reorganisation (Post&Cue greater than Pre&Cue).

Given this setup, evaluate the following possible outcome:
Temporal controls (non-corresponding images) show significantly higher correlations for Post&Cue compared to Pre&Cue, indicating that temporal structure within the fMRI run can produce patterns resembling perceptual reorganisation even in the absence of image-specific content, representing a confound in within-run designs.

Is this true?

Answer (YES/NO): YES